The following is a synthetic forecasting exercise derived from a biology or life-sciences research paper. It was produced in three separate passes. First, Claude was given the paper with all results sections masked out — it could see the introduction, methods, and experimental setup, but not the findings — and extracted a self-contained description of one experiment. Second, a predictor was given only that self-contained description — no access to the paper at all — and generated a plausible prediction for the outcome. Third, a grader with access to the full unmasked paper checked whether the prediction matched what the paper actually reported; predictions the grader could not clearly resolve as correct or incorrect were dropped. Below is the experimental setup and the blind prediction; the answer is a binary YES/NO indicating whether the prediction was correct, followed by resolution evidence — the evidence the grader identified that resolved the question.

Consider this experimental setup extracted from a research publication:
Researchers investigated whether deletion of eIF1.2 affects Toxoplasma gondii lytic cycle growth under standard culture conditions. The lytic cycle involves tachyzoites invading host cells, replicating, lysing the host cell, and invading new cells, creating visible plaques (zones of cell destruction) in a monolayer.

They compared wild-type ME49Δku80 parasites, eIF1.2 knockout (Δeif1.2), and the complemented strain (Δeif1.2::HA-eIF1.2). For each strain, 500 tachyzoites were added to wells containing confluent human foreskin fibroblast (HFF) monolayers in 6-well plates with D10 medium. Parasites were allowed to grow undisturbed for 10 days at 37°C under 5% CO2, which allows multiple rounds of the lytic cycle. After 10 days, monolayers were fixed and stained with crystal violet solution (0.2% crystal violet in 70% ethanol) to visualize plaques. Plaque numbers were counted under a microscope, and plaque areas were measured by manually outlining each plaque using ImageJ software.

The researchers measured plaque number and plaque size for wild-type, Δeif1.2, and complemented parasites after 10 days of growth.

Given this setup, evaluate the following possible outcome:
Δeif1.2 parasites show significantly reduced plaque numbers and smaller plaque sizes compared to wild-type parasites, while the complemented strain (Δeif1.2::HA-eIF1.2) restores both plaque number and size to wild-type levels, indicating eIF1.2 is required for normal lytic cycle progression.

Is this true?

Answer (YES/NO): NO